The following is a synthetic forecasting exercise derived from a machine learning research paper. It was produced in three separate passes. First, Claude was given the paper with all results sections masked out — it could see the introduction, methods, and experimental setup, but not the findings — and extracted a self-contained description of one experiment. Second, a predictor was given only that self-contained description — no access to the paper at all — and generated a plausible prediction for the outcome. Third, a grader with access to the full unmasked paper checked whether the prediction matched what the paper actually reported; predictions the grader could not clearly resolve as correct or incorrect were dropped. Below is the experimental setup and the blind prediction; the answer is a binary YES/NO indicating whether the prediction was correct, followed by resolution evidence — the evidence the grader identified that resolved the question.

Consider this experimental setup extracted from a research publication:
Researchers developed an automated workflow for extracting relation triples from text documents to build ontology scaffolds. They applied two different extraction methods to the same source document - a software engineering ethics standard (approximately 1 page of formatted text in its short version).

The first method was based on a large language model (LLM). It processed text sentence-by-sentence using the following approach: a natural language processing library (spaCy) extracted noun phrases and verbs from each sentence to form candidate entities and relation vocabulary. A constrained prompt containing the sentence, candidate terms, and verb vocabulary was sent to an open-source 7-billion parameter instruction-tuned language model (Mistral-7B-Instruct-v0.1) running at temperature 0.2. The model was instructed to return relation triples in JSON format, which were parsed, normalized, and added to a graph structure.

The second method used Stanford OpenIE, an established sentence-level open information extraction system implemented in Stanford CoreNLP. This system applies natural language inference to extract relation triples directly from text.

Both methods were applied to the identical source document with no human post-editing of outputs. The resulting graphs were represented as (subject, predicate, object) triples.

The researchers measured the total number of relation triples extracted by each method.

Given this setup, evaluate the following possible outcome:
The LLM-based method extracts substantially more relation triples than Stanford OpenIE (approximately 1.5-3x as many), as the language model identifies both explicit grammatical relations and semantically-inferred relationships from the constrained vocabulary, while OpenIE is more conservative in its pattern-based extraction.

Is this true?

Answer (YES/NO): NO